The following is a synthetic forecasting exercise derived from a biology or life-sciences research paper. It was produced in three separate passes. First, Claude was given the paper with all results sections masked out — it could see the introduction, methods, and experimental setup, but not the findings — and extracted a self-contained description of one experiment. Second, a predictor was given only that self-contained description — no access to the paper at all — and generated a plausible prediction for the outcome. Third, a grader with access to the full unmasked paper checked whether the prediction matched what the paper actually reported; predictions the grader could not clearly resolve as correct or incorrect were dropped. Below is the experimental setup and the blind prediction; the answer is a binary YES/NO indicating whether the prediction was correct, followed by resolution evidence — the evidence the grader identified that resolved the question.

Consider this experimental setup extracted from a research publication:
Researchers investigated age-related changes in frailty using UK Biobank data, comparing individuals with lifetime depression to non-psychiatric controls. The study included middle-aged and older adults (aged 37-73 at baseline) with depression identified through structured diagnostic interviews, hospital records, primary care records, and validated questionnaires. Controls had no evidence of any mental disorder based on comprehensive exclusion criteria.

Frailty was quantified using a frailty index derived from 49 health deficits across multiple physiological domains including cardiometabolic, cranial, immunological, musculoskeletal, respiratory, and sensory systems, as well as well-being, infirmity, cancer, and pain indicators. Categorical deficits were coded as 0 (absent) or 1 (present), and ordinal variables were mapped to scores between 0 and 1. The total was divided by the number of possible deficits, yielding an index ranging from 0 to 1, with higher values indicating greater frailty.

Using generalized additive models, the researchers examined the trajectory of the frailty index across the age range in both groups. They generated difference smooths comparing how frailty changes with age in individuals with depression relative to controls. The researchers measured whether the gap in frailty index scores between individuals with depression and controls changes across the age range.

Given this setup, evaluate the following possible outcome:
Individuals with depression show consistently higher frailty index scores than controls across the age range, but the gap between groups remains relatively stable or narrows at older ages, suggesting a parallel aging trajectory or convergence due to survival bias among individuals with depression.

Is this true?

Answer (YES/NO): YES